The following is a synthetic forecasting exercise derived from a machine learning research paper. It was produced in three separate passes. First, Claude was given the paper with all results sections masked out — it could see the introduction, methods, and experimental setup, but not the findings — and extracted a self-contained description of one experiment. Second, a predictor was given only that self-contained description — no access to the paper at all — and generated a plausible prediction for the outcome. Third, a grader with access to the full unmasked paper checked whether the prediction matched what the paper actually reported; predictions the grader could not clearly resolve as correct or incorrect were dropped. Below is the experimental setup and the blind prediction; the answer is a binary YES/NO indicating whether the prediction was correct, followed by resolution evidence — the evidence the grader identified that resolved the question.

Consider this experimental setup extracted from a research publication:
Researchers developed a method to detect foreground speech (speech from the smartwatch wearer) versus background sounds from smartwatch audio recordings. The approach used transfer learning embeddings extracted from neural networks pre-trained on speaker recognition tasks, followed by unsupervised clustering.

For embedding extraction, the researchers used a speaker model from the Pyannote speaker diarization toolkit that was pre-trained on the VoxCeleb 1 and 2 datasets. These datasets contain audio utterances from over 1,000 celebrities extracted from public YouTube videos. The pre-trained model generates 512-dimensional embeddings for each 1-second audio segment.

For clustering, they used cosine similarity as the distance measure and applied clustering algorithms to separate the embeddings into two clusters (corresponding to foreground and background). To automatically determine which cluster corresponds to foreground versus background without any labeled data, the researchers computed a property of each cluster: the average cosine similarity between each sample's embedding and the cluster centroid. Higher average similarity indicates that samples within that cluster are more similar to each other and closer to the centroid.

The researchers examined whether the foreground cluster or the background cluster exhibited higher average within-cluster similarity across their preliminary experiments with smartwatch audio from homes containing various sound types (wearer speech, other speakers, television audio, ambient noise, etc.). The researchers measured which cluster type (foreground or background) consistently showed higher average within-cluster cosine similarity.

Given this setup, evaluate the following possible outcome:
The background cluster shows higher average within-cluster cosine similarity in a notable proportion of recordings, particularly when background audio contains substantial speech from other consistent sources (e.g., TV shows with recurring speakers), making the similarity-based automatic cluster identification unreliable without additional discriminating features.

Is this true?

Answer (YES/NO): NO